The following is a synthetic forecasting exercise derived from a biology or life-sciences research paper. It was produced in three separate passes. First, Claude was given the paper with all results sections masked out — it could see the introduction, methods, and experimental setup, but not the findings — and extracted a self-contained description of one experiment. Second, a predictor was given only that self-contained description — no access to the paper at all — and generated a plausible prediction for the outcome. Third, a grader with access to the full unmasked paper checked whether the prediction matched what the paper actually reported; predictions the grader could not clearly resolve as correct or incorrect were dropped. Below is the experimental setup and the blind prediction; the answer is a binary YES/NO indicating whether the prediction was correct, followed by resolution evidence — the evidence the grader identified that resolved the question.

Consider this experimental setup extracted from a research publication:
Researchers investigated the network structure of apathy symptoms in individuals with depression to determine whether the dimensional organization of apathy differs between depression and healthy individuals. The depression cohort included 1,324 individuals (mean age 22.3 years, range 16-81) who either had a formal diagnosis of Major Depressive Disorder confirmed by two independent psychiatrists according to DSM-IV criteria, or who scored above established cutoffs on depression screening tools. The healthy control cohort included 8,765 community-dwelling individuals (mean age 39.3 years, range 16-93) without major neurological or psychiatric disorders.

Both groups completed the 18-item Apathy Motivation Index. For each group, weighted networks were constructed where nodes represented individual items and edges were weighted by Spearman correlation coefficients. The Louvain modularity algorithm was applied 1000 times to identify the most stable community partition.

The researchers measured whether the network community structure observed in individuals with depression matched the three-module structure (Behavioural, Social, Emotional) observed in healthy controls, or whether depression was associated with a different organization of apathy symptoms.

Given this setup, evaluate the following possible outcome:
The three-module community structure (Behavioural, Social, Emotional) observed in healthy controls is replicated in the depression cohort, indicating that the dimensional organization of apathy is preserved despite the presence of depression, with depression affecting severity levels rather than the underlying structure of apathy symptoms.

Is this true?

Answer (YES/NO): NO